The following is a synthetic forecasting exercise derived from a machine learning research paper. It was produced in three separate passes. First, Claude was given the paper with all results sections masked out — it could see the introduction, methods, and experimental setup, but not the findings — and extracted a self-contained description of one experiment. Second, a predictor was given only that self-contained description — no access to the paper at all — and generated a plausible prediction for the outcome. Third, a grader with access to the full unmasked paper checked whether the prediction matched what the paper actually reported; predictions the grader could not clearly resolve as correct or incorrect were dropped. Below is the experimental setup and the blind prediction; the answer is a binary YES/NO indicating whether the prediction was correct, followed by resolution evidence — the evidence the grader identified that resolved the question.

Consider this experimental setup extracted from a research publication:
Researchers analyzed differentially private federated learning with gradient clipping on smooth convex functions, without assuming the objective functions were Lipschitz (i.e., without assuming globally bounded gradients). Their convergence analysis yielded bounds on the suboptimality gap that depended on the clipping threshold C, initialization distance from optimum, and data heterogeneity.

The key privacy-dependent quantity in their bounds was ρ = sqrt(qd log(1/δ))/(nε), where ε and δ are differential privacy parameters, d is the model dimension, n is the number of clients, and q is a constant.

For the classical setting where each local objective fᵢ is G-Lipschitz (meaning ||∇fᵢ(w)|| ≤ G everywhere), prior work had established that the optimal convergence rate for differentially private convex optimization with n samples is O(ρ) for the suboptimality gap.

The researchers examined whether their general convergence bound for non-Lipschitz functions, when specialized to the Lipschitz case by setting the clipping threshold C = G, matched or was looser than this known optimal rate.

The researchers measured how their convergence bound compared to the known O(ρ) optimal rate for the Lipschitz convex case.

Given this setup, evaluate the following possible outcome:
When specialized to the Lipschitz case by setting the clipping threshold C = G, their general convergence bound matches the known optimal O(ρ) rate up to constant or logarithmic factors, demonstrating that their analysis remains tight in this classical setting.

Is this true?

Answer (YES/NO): YES